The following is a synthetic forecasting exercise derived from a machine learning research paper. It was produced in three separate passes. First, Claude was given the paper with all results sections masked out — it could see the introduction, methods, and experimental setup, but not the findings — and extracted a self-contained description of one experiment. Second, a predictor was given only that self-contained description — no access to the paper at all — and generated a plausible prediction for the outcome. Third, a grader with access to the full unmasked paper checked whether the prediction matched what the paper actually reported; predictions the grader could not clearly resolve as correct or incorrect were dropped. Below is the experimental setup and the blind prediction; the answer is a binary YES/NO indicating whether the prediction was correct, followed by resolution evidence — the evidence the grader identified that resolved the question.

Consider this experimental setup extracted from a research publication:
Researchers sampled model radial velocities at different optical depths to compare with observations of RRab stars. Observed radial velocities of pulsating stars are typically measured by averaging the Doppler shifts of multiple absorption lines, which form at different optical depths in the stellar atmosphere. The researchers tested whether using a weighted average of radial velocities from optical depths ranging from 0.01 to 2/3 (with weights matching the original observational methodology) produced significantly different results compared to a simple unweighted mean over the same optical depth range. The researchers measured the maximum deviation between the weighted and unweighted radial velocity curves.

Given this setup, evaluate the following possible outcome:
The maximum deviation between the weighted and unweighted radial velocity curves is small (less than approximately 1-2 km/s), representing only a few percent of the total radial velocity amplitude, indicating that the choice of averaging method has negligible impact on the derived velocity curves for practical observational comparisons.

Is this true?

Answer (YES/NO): YES